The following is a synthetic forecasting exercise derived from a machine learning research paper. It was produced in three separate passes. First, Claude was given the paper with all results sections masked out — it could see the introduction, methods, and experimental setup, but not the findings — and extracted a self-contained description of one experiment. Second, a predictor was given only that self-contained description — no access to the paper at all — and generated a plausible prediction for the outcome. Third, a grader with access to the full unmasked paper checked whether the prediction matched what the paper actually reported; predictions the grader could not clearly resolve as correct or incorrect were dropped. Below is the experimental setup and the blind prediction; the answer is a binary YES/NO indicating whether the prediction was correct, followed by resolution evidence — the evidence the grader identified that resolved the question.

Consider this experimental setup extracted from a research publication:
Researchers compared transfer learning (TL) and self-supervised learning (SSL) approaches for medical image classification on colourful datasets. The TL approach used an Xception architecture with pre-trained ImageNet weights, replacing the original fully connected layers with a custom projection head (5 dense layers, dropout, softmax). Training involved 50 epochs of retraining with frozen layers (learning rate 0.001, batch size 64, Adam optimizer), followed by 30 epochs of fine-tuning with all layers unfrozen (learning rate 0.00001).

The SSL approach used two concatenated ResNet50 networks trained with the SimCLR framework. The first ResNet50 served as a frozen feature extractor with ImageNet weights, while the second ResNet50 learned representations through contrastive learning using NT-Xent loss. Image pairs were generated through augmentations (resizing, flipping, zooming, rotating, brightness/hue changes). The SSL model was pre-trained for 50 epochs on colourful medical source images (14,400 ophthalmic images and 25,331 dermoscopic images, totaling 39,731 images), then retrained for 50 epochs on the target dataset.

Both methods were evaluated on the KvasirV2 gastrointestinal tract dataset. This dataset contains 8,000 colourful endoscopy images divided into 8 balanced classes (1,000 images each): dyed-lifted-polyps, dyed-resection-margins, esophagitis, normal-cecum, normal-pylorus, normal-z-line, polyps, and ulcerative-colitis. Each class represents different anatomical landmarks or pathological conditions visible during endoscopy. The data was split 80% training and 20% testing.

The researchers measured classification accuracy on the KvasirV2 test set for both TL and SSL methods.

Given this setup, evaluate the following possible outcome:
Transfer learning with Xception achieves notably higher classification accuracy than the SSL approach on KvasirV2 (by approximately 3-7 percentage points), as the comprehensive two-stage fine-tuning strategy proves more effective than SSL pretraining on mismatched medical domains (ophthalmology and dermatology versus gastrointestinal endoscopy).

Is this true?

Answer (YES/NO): NO